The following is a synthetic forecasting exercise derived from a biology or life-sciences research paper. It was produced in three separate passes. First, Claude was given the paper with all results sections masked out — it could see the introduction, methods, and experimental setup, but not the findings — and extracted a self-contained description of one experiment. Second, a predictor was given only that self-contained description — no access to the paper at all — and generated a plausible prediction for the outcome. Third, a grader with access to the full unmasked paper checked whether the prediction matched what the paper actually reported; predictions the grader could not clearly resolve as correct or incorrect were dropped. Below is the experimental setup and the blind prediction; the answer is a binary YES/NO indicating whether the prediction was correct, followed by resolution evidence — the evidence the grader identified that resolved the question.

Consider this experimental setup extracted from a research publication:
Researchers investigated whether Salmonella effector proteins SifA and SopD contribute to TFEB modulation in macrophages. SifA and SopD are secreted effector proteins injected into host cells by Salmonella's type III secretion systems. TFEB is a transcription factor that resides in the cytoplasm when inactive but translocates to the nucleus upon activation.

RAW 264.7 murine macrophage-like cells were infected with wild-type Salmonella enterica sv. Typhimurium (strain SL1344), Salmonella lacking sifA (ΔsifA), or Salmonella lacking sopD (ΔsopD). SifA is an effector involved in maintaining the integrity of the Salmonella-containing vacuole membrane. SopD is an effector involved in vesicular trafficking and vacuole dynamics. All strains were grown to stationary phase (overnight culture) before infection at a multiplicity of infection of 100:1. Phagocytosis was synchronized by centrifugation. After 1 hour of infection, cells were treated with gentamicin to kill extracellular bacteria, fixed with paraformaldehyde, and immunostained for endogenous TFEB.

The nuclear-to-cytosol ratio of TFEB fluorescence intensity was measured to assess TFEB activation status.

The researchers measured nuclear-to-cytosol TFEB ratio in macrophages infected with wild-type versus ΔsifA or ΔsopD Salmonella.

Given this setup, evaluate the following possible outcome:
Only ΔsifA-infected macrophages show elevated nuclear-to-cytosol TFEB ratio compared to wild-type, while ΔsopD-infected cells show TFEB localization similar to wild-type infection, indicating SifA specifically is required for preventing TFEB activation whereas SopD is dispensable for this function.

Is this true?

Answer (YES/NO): NO